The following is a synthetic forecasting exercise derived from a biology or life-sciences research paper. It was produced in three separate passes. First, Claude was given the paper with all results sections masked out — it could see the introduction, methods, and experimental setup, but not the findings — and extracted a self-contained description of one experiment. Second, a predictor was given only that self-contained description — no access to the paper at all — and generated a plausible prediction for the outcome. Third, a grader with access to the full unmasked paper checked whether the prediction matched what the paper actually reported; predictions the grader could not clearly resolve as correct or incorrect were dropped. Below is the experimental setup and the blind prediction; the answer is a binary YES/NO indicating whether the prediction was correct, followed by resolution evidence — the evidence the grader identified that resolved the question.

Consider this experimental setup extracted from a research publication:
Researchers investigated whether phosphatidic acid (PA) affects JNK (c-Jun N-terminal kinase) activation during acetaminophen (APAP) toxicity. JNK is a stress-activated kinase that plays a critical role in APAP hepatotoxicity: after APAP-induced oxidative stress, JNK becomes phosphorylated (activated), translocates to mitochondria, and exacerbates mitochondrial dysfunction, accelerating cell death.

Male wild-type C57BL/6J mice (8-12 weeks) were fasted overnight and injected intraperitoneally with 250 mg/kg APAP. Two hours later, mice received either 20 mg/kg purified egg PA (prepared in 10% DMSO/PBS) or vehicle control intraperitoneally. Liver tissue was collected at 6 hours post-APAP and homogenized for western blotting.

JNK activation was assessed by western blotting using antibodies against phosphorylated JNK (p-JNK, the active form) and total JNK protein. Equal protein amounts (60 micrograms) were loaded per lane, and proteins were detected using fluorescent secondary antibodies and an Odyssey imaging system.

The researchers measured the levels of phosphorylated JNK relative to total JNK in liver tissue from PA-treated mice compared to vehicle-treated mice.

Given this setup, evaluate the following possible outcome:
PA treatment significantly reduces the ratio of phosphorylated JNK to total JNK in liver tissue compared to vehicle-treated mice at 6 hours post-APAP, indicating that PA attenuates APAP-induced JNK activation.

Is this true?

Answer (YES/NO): NO